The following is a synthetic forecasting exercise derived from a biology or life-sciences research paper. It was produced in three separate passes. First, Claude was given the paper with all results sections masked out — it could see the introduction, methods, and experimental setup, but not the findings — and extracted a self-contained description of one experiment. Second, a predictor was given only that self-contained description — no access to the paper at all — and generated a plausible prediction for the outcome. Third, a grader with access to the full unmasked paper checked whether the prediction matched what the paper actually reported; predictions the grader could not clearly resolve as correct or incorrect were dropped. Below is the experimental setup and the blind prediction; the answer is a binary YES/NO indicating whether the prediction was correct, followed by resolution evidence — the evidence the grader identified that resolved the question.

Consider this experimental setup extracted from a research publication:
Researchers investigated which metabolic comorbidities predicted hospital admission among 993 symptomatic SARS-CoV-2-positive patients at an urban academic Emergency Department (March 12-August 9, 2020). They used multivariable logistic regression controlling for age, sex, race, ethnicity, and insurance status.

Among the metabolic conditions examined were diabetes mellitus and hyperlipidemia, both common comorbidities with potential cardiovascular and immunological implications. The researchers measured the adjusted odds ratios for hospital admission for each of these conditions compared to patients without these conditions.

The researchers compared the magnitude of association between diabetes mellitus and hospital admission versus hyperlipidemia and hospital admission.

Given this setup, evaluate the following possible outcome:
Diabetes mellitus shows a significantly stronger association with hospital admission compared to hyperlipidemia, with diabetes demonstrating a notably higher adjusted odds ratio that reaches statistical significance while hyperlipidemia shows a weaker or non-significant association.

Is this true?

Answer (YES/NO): NO